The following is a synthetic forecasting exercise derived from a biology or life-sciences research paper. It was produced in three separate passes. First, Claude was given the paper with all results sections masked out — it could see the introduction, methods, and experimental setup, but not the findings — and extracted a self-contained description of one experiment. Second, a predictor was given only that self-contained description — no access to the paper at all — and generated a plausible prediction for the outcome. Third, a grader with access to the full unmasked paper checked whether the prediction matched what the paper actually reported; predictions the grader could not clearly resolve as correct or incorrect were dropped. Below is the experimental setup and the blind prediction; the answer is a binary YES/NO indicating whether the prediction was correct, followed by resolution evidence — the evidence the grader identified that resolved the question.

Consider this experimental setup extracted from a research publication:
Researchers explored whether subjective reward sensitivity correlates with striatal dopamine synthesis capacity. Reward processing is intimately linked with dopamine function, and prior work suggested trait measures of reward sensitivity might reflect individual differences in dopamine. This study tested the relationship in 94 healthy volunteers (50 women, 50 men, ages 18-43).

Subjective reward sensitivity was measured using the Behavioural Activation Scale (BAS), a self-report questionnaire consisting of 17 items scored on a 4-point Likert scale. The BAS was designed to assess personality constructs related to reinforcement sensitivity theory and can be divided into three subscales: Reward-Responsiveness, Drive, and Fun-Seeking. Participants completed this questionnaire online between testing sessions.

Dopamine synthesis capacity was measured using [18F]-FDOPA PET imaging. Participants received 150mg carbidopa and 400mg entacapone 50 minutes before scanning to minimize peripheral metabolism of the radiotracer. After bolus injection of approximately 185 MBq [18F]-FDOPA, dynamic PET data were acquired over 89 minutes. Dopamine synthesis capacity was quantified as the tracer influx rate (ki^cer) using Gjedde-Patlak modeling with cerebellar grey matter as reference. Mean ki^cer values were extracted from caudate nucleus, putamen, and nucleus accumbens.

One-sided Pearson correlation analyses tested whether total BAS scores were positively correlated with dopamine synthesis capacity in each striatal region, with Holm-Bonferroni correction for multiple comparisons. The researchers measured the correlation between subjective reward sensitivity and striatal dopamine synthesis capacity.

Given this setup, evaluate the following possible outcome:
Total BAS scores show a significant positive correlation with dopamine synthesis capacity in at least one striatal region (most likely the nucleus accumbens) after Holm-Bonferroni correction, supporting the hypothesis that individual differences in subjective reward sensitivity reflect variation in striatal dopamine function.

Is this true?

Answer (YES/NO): NO